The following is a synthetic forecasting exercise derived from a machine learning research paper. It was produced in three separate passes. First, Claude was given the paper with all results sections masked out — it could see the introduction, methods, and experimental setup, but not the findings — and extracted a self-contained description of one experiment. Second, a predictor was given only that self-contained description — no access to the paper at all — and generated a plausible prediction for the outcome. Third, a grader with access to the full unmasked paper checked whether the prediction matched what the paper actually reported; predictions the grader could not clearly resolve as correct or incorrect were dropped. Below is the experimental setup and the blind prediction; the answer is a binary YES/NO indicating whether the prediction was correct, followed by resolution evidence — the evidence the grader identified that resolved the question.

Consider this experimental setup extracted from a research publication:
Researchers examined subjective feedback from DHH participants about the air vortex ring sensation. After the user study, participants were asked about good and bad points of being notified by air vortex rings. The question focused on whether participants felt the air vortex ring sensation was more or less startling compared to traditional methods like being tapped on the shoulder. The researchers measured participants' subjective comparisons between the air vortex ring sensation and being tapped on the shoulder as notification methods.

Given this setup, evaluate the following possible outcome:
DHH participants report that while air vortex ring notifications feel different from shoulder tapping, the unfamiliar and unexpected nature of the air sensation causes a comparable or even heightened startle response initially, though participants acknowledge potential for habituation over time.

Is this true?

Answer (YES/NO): NO